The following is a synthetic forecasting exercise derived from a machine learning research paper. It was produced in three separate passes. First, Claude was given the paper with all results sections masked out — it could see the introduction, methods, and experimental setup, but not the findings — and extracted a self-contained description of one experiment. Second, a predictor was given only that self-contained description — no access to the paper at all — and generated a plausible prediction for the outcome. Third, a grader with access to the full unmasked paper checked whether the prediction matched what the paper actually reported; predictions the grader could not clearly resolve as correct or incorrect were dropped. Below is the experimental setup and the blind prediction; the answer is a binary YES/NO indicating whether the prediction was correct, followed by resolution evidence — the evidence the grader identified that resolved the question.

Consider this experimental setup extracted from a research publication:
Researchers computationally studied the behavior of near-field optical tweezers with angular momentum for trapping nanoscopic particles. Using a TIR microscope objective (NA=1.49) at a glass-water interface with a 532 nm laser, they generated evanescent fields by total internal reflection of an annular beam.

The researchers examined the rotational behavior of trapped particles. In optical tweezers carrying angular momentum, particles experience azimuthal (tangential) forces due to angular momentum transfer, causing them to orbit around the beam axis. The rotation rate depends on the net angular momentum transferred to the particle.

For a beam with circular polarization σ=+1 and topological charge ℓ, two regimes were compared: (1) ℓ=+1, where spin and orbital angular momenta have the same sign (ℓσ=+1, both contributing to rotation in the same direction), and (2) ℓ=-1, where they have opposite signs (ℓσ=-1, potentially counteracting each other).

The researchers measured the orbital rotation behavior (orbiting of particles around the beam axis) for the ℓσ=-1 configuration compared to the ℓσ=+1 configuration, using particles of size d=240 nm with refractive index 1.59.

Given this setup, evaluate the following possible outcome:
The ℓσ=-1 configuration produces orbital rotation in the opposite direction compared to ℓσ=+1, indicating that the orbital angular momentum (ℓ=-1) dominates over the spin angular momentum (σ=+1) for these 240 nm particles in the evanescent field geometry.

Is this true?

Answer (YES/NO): NO